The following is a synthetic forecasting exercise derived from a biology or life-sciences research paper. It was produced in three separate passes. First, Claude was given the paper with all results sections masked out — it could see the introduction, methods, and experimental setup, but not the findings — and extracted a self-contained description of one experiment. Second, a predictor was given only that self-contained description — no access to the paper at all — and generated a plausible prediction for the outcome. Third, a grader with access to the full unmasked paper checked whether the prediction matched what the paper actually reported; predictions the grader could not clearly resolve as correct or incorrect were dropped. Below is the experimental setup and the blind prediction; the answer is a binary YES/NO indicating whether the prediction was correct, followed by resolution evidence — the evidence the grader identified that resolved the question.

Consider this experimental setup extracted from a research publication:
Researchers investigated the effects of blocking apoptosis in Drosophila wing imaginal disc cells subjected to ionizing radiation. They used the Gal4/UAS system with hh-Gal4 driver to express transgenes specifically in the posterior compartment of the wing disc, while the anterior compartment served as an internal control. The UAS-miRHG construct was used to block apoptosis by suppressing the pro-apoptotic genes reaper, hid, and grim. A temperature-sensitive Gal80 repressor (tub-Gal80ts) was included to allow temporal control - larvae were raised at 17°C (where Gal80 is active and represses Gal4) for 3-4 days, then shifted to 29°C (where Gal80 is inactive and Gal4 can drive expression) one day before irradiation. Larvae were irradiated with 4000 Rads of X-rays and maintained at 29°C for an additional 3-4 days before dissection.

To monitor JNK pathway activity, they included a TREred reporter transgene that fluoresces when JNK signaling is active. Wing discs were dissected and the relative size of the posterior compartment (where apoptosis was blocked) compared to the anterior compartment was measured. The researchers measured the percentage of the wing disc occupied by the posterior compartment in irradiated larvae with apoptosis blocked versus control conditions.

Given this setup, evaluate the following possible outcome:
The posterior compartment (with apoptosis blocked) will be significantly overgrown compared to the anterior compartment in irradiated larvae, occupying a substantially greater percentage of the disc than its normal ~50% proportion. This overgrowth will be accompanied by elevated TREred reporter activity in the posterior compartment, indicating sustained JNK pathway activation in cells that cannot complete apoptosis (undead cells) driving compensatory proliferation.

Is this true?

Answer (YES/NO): YES